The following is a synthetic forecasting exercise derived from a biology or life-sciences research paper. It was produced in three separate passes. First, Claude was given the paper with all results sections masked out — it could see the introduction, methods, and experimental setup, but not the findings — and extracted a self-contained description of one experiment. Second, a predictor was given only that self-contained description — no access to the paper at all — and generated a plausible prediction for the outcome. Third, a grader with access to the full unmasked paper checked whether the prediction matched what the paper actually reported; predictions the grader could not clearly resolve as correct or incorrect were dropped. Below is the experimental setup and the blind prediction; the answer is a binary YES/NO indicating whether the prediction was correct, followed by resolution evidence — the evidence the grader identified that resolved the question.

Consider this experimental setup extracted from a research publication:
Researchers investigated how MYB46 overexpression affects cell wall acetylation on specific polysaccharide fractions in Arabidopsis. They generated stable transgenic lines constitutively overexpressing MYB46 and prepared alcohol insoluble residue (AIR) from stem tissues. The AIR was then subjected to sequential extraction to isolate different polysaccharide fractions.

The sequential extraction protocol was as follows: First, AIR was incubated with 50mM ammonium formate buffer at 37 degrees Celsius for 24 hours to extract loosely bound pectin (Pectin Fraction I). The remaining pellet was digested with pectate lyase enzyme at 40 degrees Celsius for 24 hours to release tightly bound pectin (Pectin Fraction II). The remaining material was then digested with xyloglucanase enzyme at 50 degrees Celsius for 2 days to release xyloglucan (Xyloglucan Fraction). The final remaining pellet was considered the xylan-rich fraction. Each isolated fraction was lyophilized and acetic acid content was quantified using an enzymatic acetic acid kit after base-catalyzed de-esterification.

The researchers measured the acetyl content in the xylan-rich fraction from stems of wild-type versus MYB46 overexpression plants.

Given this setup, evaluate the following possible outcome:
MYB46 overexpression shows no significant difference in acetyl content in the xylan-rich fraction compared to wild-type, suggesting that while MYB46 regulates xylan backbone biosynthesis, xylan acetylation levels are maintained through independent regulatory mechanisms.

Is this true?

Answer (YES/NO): NO